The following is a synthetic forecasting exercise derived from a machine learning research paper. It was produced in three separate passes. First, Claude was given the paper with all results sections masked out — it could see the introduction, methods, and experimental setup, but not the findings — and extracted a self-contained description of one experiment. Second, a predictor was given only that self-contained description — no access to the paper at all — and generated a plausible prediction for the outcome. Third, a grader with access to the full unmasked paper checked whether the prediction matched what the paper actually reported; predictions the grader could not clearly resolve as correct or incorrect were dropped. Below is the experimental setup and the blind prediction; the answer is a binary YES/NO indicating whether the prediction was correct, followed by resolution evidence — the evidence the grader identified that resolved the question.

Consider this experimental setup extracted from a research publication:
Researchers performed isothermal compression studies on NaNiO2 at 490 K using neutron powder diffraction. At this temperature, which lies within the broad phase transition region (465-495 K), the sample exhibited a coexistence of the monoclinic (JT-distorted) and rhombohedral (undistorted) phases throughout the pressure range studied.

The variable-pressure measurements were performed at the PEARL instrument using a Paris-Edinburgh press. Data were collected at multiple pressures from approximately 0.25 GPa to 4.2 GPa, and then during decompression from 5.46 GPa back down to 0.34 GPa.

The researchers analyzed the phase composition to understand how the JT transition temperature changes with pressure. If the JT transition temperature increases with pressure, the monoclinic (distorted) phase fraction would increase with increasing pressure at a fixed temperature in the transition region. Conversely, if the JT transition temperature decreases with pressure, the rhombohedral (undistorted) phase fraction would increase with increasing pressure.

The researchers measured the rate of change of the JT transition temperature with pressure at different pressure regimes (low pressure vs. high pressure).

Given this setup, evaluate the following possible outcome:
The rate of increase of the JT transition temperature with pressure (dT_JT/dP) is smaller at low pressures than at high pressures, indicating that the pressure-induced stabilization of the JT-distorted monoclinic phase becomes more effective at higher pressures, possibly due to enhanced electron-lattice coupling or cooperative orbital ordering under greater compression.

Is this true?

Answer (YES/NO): YES